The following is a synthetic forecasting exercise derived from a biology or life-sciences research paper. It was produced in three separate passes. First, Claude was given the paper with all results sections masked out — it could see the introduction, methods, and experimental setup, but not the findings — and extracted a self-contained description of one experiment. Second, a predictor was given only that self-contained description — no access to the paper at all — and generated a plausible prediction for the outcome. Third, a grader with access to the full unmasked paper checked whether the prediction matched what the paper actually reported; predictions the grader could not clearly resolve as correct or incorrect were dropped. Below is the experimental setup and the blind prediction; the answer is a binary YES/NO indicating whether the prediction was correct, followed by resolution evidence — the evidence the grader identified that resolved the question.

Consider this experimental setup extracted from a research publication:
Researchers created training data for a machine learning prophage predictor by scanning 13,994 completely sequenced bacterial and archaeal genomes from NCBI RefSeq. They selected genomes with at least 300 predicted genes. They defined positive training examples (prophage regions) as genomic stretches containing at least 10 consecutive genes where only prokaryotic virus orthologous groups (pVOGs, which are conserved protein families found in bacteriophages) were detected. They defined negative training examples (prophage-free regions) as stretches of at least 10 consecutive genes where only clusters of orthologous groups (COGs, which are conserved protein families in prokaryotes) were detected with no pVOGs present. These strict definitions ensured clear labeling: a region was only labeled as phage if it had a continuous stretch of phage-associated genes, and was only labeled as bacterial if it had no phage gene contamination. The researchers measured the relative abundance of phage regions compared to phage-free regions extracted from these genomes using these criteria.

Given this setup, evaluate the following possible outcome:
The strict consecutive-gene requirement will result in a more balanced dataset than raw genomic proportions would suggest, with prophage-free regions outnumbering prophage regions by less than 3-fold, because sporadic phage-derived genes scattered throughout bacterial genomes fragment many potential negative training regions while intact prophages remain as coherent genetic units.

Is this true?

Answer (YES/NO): NO